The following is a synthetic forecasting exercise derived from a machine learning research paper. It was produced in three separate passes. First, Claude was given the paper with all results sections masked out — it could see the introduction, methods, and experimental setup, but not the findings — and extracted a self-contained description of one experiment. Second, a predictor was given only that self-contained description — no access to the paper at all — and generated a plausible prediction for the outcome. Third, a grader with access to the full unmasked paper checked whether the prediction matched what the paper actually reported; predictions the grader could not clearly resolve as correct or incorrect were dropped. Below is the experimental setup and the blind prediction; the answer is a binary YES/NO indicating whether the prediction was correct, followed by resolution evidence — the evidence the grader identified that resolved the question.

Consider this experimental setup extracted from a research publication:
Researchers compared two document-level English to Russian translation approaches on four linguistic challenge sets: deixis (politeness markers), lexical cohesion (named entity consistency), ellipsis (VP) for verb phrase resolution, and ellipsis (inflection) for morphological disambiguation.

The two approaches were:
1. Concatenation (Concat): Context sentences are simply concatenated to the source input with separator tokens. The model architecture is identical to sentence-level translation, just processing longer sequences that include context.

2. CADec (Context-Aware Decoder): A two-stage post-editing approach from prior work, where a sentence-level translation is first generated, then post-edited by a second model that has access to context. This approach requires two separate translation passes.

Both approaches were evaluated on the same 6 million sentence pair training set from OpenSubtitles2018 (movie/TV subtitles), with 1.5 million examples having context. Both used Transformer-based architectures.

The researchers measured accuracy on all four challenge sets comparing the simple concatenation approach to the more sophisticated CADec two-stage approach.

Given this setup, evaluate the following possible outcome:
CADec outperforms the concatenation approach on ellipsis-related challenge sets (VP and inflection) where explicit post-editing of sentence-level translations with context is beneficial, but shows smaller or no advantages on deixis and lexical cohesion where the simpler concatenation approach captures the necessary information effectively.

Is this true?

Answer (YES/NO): NO